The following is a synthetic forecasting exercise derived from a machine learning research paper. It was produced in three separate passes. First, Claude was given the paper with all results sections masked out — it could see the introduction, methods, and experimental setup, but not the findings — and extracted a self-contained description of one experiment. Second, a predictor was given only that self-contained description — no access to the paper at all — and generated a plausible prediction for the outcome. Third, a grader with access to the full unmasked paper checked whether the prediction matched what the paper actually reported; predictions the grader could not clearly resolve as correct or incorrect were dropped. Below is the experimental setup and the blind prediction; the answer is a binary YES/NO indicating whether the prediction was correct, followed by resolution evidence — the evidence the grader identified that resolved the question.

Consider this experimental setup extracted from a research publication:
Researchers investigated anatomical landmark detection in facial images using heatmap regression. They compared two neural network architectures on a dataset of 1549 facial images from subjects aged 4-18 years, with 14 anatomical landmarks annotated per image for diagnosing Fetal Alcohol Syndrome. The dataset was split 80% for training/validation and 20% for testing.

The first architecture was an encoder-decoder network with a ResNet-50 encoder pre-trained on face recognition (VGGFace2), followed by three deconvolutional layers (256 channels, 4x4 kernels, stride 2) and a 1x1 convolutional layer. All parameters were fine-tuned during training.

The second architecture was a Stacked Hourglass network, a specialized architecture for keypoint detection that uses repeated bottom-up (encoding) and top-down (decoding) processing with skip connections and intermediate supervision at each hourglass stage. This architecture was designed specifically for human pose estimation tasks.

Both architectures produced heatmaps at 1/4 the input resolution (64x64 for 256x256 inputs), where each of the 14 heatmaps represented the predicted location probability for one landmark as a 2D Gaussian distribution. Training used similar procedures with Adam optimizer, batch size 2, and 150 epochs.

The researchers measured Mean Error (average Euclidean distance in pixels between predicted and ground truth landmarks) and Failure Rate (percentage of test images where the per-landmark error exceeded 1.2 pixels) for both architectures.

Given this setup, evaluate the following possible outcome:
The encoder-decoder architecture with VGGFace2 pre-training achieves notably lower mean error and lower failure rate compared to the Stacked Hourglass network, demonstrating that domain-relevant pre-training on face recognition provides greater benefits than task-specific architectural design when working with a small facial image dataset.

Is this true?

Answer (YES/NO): NO